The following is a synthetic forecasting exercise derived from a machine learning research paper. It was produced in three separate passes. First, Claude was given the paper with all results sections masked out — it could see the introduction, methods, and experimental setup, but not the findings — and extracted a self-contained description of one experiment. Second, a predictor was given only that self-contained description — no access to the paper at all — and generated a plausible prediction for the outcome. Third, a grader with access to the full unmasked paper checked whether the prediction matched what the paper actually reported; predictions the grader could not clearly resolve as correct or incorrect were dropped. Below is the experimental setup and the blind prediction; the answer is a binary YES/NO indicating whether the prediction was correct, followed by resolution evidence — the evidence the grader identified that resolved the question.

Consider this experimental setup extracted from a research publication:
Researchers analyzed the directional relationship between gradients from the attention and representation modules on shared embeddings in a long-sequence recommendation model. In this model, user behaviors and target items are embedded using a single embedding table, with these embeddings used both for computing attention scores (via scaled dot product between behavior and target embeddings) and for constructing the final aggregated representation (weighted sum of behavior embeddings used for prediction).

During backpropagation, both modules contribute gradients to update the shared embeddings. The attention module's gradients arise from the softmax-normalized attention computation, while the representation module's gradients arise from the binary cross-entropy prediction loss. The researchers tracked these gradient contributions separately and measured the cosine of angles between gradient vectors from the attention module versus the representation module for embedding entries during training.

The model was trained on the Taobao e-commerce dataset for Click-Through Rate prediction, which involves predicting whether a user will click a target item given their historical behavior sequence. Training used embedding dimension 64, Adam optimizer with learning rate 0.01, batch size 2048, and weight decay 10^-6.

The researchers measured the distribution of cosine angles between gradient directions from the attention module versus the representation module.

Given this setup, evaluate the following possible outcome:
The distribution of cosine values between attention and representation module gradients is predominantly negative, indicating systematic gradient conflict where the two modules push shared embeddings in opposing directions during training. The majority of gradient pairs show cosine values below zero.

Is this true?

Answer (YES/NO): YES